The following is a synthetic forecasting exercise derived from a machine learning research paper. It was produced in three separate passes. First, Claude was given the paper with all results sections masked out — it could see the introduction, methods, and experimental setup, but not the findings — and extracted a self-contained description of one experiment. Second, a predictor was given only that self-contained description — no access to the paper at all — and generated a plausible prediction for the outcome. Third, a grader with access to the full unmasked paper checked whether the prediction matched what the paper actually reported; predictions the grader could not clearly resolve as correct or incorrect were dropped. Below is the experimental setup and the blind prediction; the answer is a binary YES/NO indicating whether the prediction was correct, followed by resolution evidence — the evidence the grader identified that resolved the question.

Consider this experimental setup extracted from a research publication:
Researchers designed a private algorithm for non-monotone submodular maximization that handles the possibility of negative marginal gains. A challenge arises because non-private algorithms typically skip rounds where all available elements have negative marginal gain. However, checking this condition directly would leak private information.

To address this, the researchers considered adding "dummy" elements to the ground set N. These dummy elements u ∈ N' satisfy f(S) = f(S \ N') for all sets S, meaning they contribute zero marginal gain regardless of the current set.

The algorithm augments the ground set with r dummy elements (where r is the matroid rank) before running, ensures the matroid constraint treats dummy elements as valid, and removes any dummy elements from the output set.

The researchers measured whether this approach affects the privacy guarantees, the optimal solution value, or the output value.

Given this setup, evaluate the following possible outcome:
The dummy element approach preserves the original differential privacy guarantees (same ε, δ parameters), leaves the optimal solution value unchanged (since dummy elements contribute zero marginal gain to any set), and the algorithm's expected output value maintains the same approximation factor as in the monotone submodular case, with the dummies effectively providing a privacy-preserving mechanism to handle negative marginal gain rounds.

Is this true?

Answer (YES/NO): NO